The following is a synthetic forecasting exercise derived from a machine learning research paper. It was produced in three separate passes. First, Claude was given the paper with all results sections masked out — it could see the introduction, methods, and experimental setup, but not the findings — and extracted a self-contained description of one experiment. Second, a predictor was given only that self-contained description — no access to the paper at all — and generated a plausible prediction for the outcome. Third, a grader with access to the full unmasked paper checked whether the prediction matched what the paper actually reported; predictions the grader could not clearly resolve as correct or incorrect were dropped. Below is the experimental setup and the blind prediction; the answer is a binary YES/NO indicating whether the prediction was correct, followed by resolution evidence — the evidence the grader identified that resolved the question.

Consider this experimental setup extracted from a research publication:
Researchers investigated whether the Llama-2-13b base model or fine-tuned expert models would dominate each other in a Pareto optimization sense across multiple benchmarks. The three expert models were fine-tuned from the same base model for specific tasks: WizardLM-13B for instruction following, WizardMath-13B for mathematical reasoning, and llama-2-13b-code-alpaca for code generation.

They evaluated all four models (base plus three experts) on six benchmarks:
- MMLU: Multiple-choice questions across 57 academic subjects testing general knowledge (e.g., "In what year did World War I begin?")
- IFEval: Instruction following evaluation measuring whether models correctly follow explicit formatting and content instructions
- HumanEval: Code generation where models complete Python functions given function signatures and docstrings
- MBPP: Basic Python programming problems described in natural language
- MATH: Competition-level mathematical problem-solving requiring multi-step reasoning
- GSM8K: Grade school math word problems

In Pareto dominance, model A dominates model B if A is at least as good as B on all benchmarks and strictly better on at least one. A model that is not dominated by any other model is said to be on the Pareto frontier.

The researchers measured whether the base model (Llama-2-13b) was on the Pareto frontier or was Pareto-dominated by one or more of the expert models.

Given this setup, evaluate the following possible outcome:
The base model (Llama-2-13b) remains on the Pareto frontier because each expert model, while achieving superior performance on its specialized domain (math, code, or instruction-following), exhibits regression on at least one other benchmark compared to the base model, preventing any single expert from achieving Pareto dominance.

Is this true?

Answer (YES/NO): NO